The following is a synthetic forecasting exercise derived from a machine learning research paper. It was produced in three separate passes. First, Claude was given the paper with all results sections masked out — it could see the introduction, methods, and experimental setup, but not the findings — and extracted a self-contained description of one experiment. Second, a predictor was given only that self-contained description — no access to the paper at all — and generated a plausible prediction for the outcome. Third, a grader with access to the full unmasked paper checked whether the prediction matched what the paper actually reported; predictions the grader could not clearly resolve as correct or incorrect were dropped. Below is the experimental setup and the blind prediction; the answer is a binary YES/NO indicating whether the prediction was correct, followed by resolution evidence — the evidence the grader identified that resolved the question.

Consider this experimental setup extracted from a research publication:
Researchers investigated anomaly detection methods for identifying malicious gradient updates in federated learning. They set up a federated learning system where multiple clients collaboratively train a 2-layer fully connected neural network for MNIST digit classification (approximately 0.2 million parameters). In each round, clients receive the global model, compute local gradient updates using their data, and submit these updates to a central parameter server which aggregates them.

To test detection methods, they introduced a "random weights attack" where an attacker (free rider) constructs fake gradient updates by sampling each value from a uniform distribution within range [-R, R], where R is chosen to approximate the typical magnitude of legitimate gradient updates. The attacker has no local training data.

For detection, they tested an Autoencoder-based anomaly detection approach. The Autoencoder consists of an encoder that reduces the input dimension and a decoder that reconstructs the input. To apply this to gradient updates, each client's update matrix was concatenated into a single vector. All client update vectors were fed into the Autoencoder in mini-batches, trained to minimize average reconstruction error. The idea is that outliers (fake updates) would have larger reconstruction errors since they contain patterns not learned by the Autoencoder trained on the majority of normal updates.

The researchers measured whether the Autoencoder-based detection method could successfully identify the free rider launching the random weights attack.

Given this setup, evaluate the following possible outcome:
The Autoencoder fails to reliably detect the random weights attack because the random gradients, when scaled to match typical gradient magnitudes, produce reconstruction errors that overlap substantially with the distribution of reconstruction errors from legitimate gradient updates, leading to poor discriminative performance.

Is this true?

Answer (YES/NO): NO